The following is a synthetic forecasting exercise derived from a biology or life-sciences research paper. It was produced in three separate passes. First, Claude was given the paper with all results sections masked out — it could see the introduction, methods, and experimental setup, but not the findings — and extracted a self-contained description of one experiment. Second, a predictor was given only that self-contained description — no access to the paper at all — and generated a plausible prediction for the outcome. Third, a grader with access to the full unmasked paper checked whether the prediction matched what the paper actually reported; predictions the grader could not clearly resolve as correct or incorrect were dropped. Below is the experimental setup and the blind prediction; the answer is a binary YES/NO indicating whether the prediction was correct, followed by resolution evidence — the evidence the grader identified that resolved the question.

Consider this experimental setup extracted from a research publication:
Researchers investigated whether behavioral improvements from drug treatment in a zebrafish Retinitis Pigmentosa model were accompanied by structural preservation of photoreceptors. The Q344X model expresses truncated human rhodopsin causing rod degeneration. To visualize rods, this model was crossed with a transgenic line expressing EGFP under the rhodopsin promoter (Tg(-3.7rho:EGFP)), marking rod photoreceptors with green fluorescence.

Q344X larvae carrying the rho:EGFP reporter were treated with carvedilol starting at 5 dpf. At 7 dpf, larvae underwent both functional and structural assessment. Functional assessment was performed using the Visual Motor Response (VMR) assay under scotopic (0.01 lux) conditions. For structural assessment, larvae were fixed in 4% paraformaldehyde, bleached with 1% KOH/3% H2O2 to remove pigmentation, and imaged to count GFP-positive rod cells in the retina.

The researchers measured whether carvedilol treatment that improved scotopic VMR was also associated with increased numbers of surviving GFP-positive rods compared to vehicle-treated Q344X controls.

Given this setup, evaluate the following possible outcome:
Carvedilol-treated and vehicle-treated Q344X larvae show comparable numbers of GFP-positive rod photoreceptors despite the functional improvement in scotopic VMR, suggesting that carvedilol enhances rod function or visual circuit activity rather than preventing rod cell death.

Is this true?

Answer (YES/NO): NO